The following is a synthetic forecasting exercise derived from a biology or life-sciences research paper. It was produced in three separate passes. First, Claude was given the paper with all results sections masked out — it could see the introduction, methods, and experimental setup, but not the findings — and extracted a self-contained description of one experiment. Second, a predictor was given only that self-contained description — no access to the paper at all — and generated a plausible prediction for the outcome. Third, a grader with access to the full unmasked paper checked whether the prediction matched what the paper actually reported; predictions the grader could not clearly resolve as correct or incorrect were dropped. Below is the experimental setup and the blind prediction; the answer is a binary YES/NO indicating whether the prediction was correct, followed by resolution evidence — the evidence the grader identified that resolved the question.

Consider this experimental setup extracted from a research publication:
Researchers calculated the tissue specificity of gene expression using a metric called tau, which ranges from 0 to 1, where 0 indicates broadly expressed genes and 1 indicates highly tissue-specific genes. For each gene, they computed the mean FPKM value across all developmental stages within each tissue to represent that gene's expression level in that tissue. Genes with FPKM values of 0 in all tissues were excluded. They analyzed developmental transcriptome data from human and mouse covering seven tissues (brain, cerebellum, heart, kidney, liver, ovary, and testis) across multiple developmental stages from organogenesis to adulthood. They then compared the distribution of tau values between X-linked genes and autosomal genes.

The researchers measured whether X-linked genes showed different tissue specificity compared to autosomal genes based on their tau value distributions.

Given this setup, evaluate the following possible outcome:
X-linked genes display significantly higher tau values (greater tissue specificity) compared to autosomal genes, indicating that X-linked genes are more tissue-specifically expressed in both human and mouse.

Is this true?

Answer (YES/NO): YES